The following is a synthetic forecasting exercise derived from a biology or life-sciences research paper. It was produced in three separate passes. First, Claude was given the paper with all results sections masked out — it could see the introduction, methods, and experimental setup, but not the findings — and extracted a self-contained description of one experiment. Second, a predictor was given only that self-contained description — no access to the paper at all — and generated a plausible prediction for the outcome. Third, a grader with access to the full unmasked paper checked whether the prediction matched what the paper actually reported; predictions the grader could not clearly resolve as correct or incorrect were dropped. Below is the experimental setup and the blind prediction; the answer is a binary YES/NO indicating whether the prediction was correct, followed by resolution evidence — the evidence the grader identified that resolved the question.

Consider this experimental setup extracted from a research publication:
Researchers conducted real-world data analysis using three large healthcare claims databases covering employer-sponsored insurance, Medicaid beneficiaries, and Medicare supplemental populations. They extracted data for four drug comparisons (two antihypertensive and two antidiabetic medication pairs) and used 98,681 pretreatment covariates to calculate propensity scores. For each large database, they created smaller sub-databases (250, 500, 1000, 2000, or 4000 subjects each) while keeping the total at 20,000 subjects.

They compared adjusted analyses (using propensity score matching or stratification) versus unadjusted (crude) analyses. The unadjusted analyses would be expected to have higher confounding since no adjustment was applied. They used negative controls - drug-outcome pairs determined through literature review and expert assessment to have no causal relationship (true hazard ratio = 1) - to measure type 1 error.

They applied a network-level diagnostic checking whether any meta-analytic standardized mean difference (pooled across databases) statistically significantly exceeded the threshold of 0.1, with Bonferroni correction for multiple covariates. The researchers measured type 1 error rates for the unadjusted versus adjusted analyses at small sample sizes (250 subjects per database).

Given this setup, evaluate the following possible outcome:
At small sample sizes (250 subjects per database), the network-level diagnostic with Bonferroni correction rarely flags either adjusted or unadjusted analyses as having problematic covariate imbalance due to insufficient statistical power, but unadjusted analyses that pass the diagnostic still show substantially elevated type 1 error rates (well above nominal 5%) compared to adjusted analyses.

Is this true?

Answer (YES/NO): NO